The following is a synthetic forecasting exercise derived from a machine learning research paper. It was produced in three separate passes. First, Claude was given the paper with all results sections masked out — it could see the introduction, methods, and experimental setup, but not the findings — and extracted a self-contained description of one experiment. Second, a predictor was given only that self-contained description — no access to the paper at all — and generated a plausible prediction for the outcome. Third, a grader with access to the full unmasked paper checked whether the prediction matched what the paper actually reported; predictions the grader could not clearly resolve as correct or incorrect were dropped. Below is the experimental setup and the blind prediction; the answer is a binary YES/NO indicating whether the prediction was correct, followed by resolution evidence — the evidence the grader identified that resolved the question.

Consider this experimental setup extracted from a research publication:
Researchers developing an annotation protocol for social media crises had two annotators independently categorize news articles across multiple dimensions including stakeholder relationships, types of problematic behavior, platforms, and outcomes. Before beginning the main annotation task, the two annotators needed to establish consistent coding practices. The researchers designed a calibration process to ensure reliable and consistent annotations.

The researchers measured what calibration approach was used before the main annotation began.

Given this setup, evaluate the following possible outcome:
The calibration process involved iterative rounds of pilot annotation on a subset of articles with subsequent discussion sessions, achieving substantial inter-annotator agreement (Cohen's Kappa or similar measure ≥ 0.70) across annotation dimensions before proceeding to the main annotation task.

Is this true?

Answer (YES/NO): NO